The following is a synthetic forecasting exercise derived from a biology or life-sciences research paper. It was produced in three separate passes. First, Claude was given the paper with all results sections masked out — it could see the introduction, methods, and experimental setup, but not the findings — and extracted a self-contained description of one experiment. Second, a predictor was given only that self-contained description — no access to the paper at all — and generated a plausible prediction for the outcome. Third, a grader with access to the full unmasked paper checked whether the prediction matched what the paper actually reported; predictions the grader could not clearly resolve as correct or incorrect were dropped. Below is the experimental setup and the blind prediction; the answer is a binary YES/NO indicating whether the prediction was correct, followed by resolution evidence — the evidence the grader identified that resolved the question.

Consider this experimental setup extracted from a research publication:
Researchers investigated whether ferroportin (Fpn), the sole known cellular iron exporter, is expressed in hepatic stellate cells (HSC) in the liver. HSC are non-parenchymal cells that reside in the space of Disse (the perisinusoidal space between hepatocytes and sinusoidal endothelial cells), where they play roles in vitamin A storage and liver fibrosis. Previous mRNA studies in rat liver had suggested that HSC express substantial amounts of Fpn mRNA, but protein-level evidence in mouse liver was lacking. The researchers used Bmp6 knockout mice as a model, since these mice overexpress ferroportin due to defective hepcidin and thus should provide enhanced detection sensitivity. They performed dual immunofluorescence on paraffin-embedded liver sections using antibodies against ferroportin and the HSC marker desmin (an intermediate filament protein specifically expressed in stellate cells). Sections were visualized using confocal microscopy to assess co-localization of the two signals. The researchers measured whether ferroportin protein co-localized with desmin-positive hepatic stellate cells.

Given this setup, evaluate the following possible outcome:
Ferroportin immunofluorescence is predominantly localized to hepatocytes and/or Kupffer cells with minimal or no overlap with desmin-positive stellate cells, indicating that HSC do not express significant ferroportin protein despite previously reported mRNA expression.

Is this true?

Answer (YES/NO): YES